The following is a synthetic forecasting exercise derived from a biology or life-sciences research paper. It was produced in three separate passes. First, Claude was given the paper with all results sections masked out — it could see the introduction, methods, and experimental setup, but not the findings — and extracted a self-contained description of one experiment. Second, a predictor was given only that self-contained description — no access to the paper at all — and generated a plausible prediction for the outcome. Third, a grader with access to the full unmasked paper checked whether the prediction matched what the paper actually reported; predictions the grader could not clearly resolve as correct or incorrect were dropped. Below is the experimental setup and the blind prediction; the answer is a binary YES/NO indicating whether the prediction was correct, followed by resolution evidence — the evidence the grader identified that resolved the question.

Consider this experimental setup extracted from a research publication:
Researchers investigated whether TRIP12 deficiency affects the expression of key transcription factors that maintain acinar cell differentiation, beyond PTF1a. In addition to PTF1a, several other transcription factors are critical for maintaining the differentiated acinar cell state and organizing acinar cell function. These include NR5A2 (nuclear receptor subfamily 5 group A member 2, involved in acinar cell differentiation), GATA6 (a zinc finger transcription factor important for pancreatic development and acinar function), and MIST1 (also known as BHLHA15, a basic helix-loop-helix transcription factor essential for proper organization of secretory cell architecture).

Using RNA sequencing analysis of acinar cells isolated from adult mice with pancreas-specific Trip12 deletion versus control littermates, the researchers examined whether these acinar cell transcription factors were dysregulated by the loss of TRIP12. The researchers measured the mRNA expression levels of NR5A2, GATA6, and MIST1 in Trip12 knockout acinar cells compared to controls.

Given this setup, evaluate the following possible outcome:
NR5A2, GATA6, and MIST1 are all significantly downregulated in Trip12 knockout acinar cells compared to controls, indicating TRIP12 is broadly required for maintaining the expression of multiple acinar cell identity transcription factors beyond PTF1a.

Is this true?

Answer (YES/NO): NO